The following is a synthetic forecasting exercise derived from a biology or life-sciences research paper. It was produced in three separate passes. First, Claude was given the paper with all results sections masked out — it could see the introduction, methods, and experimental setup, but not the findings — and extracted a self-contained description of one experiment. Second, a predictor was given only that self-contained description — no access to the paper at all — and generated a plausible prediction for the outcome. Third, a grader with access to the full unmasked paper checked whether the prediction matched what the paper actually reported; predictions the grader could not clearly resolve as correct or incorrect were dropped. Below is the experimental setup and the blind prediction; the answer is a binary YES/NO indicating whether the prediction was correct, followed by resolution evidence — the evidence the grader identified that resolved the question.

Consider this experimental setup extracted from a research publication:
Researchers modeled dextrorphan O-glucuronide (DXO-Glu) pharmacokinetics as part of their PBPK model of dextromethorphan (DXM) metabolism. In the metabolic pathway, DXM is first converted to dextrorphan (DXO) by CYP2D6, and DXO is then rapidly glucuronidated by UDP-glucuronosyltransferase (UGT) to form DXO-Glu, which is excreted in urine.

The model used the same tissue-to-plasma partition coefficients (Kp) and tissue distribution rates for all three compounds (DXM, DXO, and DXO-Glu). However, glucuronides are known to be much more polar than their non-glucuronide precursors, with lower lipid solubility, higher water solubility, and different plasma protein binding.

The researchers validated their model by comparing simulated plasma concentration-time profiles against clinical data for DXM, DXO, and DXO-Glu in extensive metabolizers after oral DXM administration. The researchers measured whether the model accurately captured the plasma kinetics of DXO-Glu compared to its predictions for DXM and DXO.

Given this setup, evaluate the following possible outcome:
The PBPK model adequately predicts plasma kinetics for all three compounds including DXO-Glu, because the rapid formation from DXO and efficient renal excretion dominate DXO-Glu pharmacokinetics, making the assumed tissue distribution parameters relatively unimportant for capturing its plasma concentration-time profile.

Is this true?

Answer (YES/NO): NO